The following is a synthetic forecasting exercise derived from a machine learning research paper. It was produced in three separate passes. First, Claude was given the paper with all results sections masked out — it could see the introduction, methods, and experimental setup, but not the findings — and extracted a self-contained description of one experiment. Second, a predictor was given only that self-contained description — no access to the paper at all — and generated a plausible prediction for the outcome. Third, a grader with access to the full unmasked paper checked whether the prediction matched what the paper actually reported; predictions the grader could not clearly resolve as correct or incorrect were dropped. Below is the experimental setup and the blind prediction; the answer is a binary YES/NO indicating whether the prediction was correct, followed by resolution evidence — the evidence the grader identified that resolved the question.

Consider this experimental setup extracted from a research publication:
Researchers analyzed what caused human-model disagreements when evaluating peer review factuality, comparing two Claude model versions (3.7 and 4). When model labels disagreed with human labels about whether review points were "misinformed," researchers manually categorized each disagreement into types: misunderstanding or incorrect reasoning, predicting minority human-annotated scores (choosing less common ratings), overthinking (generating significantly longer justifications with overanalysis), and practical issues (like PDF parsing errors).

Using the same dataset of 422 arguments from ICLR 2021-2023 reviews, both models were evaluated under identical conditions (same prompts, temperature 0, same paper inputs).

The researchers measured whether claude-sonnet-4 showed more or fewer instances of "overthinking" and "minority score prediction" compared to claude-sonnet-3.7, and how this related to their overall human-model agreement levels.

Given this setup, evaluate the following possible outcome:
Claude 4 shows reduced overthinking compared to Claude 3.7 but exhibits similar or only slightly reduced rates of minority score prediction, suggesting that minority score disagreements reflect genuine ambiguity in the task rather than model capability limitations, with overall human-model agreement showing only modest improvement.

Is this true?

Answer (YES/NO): NO